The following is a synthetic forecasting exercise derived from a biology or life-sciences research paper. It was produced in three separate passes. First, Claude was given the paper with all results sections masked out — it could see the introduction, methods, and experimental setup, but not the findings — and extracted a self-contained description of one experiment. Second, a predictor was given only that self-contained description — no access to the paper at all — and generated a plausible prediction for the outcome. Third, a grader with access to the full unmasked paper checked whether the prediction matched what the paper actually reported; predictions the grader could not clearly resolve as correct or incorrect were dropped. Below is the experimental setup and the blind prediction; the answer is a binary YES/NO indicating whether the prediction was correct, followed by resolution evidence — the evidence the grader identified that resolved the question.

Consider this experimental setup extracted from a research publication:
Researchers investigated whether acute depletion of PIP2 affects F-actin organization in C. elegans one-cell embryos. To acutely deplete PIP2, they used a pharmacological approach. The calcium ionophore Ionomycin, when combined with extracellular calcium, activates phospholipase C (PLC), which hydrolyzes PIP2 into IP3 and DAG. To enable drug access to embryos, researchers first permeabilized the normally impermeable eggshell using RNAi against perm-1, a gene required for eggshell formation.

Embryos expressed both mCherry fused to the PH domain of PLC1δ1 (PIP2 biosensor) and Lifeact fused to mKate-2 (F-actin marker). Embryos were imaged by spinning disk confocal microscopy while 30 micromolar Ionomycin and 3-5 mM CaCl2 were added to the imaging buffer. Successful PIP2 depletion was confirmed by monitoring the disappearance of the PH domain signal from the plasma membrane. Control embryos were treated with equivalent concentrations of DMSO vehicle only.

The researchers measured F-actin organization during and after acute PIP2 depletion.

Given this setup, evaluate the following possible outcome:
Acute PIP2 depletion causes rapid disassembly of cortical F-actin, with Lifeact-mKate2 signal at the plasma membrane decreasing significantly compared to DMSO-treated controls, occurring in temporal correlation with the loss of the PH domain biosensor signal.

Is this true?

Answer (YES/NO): NO